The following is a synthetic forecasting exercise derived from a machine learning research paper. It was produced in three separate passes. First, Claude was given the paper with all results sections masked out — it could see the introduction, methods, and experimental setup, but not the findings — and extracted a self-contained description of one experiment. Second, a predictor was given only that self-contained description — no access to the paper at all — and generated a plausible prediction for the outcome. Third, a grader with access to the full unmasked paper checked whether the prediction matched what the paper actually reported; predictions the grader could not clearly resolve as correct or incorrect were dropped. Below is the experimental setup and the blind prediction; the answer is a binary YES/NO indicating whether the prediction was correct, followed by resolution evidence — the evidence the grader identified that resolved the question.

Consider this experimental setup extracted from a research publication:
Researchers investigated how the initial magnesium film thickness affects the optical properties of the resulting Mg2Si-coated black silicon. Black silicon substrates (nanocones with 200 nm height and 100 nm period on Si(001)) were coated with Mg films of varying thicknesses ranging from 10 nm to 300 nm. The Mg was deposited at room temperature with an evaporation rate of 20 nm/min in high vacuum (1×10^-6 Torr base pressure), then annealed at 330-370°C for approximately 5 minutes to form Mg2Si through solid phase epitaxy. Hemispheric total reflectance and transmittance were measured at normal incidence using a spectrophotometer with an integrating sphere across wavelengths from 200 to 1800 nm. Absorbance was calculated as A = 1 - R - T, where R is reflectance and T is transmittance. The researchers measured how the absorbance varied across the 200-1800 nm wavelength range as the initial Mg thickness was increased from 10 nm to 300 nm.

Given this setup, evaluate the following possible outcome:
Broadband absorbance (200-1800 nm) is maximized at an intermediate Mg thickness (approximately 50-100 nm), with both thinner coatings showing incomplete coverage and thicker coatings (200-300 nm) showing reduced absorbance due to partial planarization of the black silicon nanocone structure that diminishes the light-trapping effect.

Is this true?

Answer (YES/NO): NO